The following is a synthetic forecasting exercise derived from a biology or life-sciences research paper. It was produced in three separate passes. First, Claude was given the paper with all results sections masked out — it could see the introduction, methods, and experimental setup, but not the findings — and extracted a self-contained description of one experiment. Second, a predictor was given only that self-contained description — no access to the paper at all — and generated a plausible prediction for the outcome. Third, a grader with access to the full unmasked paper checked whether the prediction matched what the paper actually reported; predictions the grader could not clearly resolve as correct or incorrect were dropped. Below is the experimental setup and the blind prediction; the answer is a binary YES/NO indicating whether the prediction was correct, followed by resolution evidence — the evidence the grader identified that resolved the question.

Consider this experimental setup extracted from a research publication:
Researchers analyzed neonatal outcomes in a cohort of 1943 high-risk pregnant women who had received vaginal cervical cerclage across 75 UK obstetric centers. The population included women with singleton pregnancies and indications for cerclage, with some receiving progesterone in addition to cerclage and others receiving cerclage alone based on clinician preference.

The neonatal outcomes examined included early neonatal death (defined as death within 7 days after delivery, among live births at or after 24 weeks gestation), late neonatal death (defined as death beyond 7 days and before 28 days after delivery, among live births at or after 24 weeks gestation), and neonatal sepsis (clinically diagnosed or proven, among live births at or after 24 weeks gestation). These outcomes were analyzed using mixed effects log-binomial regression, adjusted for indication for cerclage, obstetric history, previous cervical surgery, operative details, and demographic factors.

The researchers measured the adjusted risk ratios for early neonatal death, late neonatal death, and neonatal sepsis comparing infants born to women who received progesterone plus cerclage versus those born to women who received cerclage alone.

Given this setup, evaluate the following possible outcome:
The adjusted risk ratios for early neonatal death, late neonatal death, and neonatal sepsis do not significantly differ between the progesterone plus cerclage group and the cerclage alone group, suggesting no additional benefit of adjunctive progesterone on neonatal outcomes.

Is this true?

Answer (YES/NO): YES